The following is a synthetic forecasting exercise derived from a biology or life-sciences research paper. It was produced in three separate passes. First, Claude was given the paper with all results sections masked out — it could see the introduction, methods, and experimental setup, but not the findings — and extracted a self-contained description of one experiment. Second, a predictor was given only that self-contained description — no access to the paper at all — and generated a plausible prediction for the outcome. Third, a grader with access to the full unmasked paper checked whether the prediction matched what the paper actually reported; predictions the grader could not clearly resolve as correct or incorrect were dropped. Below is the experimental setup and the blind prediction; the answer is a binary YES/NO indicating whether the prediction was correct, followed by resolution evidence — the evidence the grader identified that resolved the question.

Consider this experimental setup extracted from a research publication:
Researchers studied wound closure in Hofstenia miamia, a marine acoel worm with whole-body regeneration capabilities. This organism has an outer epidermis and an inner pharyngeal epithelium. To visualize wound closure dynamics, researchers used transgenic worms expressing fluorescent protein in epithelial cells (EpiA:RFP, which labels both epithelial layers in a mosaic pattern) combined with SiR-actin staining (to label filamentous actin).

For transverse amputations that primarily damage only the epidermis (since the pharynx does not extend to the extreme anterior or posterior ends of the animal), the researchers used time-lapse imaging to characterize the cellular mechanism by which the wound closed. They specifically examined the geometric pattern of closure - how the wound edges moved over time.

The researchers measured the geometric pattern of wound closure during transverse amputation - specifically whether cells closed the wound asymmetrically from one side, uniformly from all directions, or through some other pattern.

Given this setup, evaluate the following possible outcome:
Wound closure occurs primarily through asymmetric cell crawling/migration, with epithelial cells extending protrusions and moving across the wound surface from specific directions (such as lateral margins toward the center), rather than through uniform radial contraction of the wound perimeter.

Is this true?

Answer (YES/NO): NO